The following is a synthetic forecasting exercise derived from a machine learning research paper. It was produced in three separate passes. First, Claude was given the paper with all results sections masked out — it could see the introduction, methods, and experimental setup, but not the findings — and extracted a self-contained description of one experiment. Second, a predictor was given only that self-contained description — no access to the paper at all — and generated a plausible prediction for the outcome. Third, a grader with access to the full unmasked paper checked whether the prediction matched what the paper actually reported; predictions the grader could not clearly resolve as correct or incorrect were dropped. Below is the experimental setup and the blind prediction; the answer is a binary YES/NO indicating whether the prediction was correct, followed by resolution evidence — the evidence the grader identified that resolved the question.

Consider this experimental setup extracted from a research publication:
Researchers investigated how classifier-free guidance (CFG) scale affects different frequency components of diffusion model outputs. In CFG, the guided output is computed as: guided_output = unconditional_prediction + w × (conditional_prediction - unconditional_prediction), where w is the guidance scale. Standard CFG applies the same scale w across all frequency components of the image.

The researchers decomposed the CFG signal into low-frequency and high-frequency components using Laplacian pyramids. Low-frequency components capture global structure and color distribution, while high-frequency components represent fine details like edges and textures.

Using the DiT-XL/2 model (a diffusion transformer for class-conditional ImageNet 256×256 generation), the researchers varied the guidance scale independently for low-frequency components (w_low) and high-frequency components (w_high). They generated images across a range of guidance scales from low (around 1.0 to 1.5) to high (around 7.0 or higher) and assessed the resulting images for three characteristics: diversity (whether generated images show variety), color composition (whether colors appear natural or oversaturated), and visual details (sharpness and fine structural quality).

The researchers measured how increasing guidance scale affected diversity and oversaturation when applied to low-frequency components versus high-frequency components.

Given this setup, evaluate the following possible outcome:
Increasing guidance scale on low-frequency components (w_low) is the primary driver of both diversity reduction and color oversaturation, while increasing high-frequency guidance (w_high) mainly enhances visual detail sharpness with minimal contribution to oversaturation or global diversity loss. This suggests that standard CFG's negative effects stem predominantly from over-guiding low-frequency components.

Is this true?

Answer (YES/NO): YES